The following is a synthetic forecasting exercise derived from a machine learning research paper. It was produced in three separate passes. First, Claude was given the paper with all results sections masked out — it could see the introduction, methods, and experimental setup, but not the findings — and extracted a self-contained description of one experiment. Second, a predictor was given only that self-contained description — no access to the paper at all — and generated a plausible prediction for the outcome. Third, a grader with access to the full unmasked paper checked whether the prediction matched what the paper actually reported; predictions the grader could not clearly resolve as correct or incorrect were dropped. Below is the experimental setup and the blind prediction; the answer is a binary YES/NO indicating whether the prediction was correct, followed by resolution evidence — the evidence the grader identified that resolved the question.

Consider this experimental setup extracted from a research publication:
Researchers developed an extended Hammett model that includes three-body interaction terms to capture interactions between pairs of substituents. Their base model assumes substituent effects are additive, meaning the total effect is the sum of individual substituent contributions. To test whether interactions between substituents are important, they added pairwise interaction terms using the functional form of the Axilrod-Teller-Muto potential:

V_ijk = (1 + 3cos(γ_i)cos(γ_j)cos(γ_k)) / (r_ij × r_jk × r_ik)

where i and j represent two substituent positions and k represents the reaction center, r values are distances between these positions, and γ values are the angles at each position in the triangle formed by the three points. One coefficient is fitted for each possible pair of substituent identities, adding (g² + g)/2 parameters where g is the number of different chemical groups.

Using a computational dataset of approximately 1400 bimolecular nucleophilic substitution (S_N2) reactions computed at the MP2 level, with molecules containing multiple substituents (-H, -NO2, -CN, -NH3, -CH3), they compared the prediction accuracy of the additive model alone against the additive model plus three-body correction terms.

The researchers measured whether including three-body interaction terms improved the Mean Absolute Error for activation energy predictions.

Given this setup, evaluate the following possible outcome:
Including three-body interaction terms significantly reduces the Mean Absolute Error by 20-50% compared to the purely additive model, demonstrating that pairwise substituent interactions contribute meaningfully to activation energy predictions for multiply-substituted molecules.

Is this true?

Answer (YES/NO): NO